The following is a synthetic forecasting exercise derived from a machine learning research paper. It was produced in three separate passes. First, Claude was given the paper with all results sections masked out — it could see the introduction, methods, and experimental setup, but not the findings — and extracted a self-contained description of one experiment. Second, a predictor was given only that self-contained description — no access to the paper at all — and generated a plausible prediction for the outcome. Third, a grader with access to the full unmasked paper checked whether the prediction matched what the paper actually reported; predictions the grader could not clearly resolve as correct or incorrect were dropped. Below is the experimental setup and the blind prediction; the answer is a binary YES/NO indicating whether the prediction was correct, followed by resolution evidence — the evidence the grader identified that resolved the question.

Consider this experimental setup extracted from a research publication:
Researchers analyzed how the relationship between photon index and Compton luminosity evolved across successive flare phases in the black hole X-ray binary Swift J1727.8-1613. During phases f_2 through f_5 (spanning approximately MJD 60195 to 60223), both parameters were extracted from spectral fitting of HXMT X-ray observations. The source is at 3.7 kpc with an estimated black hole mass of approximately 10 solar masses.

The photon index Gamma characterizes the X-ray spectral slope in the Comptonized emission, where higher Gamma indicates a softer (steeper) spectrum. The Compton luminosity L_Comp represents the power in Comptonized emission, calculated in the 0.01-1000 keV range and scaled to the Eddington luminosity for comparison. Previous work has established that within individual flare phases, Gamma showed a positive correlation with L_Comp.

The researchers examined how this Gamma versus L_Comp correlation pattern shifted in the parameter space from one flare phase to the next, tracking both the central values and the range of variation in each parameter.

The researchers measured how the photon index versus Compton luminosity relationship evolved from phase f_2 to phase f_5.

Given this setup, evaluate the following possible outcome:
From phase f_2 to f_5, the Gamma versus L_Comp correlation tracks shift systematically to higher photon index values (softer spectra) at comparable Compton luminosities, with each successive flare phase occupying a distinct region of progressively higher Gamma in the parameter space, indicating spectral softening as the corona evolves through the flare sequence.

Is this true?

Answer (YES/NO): NO